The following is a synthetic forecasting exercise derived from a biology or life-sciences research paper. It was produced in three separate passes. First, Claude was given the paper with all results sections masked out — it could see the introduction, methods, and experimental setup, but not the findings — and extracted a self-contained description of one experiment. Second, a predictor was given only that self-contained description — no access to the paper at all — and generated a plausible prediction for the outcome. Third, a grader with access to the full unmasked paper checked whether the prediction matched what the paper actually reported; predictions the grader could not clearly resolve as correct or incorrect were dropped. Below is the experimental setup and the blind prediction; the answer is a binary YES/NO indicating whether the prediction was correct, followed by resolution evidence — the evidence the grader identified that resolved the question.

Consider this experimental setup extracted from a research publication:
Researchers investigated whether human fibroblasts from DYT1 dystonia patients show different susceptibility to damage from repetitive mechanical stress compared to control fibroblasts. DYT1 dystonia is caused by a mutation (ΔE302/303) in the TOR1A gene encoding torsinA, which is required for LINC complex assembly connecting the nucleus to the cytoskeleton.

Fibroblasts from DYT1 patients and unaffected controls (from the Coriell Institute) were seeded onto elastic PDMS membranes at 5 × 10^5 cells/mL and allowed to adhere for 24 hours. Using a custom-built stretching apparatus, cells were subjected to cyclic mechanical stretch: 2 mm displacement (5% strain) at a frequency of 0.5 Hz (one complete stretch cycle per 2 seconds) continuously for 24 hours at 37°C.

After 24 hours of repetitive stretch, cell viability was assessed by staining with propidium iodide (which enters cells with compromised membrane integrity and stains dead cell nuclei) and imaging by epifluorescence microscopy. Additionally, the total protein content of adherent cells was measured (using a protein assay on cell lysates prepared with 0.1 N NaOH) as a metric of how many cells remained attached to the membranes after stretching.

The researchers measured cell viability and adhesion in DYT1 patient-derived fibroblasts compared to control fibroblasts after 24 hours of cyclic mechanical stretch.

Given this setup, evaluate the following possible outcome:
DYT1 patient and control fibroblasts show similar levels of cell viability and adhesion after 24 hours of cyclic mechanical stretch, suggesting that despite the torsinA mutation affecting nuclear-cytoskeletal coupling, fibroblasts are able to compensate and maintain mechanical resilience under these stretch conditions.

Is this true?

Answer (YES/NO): NO